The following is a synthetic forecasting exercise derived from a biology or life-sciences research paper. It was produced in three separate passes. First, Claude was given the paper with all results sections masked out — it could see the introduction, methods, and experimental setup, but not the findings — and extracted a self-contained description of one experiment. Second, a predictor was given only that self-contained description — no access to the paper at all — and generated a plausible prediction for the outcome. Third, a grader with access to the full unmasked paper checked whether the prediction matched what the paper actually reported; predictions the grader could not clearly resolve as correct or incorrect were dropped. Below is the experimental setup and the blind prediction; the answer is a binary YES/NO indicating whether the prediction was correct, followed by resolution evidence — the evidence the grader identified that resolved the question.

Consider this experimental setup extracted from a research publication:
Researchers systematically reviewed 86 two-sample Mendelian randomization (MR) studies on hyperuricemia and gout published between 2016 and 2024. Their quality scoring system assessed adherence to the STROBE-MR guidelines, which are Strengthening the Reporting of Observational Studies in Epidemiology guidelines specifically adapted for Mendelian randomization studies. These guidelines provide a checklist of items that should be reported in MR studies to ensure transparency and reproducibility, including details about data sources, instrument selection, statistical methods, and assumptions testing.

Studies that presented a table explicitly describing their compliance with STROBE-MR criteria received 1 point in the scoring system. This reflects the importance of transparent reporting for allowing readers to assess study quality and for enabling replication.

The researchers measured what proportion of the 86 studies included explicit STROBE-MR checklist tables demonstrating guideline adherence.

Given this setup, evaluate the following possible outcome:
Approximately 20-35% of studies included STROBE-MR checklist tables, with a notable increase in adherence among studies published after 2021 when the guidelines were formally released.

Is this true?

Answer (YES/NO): NO